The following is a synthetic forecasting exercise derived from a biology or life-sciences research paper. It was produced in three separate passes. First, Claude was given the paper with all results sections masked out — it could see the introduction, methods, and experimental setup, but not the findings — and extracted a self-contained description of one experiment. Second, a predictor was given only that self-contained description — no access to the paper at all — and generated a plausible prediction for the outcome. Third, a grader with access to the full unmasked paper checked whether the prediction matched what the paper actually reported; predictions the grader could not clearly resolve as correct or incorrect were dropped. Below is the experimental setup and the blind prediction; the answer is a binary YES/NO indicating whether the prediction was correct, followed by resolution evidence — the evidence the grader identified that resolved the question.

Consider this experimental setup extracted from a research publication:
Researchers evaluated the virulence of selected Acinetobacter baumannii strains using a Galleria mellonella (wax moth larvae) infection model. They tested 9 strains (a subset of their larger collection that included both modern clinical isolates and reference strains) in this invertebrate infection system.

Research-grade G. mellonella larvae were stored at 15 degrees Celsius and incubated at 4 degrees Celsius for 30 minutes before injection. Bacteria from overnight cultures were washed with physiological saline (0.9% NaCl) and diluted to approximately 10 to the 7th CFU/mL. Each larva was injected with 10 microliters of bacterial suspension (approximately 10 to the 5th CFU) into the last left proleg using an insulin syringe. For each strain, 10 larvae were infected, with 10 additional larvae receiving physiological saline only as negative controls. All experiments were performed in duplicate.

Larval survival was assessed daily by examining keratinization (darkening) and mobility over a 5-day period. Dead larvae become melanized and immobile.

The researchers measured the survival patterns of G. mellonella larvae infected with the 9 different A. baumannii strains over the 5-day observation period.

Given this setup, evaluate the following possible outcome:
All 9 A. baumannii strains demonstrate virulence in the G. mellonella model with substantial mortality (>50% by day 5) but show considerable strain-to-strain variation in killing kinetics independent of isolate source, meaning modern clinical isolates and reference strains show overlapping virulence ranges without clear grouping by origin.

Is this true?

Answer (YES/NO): NO